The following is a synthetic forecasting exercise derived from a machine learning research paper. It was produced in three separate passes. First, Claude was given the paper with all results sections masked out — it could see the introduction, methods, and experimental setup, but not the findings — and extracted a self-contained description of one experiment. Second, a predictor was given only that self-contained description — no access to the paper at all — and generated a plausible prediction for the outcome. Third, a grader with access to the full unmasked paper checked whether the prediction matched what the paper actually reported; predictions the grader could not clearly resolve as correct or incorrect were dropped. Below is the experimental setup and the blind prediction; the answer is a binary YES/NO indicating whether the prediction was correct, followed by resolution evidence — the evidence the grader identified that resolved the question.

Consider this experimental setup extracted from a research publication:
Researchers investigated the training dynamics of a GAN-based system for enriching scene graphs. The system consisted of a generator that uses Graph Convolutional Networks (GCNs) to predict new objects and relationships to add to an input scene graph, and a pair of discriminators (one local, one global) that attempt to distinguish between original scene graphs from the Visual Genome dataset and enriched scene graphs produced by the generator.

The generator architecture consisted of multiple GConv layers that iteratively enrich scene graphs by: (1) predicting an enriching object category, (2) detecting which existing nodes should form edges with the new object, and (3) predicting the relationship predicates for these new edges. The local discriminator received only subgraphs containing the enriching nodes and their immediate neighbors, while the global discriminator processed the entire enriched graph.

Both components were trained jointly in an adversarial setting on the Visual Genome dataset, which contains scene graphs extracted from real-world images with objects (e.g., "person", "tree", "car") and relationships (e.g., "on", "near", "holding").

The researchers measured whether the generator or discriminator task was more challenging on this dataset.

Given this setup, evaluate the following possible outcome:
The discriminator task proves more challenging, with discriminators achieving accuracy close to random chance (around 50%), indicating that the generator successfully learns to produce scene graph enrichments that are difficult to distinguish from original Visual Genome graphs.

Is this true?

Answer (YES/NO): NO